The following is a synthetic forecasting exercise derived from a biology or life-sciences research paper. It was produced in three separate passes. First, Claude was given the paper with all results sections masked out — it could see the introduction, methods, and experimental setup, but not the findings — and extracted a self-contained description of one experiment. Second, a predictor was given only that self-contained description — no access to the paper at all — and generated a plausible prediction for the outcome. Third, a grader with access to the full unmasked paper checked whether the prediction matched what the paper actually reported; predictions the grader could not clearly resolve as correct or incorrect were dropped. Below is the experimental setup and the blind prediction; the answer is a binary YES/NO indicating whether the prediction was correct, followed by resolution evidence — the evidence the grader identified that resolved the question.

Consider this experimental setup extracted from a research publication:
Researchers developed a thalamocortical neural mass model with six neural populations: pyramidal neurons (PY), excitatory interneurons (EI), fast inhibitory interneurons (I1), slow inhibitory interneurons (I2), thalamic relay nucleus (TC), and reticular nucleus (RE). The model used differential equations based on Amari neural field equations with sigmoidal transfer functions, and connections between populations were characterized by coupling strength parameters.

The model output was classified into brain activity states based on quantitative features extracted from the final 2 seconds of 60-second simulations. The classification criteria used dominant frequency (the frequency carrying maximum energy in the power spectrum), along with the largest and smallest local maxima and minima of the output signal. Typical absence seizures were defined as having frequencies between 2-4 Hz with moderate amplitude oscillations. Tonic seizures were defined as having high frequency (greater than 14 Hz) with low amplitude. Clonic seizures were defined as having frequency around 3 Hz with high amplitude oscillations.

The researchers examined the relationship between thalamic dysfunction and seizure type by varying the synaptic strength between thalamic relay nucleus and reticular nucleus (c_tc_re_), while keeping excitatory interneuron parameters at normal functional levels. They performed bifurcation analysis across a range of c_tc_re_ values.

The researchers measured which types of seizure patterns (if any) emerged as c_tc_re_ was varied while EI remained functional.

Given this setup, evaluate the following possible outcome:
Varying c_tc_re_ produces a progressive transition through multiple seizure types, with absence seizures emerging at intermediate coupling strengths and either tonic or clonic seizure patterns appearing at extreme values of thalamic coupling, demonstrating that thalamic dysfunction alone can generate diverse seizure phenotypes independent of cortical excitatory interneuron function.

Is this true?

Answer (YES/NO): NO